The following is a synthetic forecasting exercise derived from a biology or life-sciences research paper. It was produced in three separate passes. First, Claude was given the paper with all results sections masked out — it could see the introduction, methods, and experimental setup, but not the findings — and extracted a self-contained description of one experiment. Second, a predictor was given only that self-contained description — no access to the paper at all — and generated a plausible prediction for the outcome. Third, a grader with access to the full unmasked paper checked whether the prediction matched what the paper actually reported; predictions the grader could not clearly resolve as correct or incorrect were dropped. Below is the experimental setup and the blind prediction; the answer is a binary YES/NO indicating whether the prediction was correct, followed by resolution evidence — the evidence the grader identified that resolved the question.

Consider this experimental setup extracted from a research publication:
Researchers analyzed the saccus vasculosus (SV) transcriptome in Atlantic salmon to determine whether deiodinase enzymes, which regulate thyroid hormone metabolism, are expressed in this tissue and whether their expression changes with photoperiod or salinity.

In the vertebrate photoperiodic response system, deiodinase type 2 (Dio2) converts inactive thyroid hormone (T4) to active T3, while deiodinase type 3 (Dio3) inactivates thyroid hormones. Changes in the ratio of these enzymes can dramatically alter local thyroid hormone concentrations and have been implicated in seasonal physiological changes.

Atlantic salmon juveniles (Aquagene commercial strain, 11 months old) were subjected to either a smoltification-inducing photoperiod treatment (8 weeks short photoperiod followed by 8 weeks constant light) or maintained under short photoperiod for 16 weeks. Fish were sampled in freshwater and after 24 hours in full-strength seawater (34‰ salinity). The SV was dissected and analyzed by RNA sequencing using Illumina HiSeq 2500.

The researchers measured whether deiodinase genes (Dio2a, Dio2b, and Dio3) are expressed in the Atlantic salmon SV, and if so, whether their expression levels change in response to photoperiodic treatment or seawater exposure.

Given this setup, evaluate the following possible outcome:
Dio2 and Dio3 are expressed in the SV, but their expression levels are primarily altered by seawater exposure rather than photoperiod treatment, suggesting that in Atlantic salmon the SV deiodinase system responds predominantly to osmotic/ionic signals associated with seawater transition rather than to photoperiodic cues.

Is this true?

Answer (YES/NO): NO